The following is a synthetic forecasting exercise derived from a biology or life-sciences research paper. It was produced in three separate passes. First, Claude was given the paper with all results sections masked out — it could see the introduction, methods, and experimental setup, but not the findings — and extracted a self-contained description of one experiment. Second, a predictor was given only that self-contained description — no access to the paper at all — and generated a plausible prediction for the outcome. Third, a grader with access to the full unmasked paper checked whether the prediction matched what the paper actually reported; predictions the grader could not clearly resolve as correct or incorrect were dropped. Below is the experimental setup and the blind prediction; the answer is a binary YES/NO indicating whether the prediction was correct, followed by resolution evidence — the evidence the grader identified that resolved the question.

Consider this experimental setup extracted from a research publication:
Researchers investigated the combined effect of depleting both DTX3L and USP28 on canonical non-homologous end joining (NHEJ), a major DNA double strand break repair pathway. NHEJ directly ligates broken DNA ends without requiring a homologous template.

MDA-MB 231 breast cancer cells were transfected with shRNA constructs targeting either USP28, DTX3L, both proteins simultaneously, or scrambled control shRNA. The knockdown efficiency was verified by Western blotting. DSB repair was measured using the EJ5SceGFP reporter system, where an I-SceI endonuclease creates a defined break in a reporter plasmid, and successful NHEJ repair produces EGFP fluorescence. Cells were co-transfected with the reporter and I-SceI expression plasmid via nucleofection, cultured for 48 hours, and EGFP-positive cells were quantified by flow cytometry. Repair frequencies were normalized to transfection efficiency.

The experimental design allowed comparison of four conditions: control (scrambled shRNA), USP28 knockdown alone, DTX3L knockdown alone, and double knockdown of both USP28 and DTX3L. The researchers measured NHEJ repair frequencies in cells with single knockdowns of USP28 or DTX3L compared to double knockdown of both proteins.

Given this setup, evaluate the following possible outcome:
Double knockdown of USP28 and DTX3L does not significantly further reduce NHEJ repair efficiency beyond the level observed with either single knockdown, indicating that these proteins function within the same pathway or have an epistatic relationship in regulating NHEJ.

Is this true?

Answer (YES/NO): NO